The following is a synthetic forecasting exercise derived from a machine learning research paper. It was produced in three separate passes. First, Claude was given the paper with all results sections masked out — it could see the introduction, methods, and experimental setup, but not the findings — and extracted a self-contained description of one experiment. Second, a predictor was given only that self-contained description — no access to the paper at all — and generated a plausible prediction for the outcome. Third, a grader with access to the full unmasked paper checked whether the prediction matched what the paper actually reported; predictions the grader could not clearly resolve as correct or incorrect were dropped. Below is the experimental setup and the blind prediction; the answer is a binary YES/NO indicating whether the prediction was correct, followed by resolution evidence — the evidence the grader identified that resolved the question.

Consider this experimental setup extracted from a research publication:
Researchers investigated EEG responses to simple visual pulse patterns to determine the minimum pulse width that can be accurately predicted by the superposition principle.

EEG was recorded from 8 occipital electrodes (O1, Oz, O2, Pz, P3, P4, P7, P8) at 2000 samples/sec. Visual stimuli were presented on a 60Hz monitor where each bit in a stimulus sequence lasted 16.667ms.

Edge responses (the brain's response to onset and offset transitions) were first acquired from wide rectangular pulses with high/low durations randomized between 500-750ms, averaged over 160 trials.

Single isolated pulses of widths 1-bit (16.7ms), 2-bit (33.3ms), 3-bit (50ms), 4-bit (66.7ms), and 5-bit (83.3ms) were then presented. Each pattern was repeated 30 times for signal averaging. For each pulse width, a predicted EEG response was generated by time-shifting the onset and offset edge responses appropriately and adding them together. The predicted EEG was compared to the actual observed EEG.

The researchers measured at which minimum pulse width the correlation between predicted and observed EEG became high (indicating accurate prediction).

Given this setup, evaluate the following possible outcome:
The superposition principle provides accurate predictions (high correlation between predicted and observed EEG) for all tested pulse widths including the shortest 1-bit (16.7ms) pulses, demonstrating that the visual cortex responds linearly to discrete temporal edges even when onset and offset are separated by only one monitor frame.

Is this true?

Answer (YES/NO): NO